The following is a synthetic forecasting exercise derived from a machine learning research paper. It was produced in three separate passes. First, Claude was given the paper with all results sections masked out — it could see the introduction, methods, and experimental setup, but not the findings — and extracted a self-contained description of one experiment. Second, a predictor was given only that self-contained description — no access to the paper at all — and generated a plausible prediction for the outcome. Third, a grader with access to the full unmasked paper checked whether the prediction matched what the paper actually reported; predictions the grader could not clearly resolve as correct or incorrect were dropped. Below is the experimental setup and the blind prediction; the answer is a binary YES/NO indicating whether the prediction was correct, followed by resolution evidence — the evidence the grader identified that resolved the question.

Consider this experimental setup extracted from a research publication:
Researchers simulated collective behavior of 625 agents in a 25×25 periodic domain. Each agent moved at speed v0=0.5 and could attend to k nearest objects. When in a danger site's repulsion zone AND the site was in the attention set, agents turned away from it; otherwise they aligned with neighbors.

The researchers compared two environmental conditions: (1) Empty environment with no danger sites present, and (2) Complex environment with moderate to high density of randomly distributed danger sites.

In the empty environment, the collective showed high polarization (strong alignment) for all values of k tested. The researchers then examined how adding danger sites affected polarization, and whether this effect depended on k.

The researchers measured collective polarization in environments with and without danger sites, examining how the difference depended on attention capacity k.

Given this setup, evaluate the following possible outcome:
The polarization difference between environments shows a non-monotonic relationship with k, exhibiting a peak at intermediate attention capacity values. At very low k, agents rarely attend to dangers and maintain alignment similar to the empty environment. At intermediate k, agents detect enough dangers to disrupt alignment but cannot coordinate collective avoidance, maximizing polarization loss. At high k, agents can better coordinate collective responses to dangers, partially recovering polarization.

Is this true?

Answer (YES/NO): NO